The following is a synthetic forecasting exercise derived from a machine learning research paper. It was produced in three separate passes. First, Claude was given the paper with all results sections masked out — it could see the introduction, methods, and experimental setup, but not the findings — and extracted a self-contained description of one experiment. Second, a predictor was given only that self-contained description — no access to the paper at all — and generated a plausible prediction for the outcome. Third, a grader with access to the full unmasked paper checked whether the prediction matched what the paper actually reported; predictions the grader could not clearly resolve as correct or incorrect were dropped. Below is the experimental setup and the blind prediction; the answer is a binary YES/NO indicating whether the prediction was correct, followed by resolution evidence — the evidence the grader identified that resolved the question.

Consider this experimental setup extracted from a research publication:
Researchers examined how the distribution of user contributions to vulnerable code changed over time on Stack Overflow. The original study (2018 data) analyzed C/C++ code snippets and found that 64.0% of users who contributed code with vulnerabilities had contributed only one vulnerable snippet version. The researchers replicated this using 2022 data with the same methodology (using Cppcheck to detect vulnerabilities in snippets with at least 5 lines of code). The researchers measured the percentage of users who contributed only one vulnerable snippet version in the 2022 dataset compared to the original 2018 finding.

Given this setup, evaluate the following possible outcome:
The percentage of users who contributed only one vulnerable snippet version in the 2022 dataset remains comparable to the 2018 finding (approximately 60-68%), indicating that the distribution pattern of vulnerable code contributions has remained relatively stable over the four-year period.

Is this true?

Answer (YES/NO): NO